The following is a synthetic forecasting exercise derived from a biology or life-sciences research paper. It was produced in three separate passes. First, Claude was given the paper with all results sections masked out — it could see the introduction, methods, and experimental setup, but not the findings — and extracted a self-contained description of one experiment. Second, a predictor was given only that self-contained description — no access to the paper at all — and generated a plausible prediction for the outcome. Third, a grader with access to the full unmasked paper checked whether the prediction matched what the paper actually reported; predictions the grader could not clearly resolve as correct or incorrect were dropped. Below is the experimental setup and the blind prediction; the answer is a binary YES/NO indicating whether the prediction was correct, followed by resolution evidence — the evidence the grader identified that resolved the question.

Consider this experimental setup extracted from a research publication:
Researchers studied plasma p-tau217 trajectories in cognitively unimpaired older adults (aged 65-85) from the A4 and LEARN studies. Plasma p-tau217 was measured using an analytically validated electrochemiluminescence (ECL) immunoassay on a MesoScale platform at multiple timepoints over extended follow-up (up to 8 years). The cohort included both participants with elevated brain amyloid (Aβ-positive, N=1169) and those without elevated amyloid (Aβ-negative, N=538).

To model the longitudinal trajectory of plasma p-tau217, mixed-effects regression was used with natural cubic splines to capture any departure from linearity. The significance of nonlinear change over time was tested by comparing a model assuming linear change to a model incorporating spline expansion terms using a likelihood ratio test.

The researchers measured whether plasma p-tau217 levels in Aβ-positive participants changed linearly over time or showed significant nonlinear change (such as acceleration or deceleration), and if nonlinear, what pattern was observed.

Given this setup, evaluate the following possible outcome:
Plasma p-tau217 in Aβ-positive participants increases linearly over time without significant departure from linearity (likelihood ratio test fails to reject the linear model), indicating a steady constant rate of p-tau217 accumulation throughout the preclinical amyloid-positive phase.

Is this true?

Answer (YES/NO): NO